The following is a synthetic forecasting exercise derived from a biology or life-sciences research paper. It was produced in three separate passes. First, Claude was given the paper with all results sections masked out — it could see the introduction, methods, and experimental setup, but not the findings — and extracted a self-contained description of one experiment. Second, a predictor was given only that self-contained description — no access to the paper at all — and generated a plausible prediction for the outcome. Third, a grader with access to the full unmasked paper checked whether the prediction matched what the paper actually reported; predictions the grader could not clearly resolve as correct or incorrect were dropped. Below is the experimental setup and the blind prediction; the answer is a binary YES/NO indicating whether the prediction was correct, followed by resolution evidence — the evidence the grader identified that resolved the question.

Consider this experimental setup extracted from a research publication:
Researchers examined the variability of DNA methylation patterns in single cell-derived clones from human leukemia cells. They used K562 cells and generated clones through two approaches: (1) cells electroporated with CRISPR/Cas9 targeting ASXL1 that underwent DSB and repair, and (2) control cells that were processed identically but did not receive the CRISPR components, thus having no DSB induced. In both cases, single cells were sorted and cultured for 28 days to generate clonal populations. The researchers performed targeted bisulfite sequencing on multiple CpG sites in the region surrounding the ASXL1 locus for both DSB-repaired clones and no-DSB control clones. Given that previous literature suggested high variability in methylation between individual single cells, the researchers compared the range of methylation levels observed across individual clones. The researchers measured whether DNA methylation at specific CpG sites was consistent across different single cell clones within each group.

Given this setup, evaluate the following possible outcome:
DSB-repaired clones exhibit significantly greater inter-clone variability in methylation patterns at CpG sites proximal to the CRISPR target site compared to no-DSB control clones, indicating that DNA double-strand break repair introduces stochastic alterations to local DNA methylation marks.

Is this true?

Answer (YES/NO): NO